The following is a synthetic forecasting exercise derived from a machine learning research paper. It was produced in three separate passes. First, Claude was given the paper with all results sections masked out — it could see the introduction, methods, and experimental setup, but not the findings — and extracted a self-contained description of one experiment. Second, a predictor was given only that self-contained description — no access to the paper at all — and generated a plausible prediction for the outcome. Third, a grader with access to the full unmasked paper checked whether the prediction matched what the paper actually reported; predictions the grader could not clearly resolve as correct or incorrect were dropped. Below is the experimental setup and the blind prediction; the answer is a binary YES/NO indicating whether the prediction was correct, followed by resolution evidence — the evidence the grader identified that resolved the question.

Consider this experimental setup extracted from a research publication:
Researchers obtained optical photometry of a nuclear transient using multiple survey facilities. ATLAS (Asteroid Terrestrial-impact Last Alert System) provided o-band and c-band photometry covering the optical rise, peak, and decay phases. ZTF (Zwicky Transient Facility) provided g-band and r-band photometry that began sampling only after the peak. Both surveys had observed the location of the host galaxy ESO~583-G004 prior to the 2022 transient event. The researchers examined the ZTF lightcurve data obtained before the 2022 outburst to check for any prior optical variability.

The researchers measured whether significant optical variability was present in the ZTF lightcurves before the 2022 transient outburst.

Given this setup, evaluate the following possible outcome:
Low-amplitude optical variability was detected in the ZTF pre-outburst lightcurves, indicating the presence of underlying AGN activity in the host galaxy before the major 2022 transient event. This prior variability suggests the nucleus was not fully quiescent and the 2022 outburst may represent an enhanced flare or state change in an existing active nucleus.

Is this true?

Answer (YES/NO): NO